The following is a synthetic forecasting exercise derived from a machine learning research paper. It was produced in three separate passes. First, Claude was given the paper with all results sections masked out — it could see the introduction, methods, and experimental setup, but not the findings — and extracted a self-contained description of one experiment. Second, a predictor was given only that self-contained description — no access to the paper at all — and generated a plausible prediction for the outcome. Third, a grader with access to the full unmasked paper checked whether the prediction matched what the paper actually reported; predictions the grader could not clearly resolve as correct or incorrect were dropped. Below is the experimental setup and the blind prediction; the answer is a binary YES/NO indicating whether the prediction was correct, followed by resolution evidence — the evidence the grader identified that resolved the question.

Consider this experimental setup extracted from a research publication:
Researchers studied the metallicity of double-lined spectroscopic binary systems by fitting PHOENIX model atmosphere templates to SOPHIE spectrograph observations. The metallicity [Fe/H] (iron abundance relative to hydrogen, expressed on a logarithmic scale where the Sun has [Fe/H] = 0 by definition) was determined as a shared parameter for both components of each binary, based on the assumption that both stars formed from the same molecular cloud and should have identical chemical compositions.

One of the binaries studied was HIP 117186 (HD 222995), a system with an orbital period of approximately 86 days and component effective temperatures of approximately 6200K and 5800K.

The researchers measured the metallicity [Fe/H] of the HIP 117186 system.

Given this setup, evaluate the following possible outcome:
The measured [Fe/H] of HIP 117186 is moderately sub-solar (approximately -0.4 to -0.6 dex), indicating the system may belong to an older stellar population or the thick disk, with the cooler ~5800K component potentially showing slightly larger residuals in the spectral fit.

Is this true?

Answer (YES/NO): NO